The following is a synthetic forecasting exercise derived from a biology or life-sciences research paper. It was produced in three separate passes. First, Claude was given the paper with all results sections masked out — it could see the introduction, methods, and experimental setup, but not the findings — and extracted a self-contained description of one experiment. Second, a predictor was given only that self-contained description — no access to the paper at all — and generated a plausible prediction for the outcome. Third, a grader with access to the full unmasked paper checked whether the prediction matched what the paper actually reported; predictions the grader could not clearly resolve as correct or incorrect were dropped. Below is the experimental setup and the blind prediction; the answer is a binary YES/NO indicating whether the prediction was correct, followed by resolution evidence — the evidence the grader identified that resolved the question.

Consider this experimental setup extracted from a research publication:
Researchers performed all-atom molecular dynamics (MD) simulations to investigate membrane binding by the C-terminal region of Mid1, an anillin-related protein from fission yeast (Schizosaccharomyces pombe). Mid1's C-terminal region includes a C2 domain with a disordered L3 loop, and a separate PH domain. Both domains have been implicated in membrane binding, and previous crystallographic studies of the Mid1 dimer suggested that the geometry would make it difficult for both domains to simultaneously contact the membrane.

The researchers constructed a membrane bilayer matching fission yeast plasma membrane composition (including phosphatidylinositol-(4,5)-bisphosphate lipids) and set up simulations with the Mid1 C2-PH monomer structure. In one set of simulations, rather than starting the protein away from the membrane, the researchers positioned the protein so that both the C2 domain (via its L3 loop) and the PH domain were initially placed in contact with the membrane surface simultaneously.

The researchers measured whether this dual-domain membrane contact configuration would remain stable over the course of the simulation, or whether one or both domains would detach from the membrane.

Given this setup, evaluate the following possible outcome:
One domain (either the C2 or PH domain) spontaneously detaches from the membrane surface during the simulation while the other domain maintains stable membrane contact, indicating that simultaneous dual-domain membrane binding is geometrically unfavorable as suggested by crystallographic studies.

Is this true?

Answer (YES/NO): NO